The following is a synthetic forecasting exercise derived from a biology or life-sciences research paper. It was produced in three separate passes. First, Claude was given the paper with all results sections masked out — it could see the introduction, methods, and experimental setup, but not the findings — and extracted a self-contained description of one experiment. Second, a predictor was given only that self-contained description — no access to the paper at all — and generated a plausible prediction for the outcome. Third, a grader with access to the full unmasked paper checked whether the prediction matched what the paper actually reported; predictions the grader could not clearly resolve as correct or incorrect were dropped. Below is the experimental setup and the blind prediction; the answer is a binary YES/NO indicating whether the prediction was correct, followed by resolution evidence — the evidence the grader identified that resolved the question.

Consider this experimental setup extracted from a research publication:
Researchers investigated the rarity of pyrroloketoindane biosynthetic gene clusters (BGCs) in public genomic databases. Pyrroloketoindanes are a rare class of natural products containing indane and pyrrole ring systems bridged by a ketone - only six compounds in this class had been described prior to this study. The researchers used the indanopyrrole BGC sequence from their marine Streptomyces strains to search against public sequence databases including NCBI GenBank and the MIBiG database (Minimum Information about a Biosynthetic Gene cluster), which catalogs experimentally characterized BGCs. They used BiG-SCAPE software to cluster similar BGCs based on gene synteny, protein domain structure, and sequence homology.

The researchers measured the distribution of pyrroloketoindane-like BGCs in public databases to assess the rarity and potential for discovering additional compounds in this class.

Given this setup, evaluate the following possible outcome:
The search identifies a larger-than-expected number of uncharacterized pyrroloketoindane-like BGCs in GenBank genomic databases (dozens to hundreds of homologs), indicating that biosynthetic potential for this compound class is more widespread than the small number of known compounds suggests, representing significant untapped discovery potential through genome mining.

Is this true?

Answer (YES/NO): NO